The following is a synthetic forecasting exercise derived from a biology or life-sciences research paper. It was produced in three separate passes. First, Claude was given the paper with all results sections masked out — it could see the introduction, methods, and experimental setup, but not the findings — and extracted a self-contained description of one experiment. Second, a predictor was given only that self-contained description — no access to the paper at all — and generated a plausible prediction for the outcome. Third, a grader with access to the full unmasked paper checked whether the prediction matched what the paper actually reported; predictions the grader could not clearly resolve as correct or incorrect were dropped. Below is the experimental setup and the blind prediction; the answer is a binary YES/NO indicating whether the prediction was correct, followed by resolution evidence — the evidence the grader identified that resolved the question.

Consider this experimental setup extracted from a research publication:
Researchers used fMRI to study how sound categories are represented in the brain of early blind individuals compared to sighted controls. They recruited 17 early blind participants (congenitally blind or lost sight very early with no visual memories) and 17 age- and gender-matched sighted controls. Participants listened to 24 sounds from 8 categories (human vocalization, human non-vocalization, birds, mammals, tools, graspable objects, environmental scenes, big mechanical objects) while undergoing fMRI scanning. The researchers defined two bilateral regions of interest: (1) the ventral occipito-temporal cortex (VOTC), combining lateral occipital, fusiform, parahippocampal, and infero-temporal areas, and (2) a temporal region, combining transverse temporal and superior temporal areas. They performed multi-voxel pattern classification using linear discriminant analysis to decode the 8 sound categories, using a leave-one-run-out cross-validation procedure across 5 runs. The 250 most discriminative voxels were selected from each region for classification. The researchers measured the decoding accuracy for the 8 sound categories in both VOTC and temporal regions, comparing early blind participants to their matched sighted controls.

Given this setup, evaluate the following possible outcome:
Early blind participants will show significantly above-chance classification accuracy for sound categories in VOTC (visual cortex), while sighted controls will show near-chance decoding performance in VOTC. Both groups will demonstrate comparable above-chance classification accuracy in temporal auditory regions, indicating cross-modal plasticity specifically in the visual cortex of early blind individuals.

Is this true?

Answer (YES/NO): NO